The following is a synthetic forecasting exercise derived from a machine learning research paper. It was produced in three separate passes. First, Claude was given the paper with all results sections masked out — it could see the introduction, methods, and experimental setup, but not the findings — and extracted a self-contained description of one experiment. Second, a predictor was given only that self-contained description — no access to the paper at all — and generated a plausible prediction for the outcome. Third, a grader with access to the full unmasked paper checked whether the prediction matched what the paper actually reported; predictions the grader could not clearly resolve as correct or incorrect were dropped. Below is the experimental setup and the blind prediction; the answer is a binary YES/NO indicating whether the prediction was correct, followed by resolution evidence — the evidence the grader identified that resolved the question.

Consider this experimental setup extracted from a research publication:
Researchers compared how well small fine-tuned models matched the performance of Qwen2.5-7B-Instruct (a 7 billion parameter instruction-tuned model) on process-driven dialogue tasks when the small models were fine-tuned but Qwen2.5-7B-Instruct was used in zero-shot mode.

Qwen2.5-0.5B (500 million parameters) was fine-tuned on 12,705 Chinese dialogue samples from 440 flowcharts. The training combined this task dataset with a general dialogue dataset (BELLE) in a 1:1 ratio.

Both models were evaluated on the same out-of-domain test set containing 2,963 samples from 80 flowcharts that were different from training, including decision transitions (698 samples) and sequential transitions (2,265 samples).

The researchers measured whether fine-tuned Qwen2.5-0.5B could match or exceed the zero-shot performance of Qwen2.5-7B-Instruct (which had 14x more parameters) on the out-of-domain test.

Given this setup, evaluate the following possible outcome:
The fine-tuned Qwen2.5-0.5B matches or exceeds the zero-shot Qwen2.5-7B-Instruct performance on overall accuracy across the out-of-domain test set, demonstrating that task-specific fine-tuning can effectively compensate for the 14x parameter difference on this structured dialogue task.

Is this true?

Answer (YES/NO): YES